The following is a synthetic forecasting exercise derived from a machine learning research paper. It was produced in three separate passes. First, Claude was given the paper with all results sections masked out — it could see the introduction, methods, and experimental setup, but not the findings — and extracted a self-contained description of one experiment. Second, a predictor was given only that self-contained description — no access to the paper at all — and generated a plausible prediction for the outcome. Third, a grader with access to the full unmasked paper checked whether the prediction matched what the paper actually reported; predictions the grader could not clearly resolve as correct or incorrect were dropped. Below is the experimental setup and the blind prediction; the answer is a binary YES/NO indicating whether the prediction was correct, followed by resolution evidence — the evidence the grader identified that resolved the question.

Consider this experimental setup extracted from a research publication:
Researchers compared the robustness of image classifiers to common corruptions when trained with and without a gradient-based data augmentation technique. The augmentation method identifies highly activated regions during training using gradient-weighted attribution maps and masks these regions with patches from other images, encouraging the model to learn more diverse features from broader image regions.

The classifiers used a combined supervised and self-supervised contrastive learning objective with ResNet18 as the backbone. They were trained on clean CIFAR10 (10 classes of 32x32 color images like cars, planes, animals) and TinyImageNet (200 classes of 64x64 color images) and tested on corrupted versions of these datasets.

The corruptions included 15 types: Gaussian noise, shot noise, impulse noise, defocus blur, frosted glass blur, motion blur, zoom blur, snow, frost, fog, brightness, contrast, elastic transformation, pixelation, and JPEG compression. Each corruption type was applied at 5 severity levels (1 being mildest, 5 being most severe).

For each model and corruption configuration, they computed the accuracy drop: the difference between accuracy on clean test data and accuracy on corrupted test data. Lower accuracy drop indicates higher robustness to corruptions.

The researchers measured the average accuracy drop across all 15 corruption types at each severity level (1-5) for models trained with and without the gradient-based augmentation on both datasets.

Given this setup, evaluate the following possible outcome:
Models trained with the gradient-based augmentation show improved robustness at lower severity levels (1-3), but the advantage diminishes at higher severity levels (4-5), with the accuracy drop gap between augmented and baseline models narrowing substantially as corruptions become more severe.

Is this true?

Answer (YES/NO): NO